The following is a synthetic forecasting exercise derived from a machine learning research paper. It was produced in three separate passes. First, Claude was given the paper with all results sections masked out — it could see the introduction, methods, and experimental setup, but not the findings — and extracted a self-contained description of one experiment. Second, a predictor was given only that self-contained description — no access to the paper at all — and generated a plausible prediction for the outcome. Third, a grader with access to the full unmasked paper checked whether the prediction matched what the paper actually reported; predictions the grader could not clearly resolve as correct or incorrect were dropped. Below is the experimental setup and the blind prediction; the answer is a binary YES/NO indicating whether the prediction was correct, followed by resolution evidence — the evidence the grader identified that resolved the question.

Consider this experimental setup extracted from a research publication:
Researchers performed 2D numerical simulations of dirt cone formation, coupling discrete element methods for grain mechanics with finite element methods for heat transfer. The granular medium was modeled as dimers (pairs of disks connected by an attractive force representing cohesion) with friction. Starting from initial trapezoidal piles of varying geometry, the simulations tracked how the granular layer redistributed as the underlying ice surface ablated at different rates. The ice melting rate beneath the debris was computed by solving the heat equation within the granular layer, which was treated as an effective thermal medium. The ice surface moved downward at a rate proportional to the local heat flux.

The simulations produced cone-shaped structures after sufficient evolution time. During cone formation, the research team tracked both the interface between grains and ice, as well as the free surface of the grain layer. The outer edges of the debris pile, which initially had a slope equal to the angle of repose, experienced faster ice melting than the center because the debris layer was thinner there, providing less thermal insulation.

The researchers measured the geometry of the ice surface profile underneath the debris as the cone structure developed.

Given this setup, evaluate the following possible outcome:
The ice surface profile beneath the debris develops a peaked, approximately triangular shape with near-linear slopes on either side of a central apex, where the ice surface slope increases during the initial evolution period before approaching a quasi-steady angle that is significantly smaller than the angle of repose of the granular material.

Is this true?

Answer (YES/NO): YES